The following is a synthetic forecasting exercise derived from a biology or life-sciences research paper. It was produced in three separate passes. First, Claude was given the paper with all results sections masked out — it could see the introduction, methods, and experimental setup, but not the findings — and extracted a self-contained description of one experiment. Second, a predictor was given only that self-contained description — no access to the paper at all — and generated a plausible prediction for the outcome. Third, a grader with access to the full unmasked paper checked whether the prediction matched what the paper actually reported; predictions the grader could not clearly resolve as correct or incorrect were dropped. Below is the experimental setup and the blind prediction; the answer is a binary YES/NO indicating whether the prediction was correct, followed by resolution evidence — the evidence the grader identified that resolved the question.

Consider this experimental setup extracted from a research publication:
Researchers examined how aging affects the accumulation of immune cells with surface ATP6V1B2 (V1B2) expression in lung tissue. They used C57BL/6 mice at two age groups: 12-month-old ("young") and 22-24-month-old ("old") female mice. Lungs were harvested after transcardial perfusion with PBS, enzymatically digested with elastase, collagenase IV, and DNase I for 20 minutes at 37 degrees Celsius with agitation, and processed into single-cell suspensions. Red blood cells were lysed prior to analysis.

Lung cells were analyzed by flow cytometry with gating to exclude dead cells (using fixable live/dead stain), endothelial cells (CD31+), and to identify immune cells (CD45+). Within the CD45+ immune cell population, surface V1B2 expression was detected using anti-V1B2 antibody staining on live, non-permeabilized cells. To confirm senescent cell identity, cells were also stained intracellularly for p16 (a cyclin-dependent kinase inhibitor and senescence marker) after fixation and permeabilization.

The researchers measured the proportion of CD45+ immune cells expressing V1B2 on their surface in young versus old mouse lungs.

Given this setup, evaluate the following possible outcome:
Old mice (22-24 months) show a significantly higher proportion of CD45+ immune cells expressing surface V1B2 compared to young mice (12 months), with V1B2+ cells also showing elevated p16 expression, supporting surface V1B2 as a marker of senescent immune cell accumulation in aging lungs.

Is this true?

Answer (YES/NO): NO